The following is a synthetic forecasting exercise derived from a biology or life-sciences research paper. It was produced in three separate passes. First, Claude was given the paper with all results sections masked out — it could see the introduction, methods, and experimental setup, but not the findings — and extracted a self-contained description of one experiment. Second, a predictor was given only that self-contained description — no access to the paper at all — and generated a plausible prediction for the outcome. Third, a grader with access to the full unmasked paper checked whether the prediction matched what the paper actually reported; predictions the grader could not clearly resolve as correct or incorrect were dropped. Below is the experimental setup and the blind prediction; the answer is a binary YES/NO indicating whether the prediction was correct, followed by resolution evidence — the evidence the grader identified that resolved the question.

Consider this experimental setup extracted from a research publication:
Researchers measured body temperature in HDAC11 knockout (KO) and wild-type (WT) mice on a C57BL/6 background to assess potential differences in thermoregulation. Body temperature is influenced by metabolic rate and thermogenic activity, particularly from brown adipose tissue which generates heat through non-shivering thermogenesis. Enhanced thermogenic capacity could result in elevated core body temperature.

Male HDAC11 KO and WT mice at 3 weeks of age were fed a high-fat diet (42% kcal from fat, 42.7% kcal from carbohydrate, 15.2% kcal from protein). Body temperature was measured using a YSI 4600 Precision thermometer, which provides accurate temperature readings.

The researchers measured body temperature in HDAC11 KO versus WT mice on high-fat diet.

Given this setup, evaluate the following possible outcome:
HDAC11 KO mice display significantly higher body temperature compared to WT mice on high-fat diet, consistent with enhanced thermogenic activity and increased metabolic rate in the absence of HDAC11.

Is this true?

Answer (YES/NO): YES